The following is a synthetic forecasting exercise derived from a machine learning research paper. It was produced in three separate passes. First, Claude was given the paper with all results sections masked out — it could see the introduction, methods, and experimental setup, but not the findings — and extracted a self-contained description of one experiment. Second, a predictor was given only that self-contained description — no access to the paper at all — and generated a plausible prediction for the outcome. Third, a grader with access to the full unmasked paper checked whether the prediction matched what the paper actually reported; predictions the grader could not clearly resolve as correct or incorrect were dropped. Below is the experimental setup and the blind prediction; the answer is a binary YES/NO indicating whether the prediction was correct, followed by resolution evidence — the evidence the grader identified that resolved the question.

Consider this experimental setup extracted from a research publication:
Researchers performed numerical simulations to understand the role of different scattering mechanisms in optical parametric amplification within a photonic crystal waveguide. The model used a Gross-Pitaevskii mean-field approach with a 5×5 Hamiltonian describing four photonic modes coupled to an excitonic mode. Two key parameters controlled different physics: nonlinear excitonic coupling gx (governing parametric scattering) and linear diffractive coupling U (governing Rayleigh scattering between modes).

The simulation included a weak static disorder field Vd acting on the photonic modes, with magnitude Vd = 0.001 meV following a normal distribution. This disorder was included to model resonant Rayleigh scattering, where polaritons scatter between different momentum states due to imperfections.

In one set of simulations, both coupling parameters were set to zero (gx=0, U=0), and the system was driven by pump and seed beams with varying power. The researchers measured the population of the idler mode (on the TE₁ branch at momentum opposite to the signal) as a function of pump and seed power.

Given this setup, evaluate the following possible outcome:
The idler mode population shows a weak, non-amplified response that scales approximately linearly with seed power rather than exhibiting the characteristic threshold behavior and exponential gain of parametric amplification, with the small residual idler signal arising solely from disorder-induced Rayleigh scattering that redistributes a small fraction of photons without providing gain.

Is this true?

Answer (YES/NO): NO